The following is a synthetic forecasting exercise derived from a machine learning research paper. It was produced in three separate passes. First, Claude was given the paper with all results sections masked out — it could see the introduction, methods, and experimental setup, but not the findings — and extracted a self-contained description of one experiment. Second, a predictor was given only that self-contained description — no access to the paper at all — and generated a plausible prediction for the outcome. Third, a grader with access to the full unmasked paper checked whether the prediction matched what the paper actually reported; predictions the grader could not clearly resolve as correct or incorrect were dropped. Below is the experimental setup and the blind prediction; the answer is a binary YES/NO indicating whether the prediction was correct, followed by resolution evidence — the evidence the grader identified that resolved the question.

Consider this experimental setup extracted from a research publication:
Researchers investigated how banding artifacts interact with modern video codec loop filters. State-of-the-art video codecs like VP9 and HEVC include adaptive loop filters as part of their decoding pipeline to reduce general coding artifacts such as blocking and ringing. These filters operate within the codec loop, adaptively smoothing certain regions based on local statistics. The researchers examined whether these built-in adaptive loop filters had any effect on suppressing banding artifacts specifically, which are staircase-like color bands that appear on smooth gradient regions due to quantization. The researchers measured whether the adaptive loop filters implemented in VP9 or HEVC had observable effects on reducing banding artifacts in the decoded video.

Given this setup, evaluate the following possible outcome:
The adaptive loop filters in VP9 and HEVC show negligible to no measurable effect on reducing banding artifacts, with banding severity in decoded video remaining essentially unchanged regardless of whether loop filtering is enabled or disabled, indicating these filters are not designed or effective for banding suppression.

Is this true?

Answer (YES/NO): YES